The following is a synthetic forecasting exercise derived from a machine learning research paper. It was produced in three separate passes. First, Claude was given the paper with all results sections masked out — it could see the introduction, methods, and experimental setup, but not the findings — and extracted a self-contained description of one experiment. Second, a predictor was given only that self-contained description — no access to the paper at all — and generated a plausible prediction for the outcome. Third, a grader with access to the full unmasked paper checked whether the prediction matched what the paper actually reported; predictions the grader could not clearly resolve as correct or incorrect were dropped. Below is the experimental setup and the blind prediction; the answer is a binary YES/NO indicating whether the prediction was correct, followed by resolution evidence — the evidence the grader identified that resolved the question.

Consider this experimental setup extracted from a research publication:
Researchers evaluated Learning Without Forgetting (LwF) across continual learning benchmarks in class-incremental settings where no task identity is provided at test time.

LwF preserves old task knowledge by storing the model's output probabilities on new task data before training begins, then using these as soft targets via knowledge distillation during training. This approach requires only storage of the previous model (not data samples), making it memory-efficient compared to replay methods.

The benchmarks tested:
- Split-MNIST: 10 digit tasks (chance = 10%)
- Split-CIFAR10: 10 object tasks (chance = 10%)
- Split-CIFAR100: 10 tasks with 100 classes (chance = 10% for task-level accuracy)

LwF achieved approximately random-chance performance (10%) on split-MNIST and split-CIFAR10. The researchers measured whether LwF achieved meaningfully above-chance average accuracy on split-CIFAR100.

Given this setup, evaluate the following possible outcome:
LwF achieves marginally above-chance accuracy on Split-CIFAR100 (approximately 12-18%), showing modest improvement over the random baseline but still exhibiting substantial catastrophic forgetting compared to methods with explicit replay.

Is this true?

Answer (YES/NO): NO